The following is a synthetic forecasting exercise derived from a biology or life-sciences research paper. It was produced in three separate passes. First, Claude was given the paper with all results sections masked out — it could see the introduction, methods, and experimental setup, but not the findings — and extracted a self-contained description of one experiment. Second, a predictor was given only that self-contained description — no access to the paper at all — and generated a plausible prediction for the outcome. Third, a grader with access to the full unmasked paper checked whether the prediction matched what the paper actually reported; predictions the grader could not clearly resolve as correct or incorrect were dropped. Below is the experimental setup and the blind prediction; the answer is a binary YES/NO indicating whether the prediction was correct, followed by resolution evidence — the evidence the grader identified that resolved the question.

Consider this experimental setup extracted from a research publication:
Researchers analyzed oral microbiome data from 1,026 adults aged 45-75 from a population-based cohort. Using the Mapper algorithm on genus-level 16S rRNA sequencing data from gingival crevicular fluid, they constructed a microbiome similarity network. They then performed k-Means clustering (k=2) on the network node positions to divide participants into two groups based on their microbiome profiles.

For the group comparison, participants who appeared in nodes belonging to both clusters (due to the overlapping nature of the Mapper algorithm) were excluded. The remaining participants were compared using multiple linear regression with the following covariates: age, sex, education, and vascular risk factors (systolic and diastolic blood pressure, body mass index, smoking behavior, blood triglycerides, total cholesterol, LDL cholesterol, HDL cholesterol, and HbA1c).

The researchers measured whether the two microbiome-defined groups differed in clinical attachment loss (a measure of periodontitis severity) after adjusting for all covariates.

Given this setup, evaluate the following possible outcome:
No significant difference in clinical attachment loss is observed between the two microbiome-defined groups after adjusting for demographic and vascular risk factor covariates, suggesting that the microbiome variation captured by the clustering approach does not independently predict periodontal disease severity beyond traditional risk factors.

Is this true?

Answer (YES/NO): NO